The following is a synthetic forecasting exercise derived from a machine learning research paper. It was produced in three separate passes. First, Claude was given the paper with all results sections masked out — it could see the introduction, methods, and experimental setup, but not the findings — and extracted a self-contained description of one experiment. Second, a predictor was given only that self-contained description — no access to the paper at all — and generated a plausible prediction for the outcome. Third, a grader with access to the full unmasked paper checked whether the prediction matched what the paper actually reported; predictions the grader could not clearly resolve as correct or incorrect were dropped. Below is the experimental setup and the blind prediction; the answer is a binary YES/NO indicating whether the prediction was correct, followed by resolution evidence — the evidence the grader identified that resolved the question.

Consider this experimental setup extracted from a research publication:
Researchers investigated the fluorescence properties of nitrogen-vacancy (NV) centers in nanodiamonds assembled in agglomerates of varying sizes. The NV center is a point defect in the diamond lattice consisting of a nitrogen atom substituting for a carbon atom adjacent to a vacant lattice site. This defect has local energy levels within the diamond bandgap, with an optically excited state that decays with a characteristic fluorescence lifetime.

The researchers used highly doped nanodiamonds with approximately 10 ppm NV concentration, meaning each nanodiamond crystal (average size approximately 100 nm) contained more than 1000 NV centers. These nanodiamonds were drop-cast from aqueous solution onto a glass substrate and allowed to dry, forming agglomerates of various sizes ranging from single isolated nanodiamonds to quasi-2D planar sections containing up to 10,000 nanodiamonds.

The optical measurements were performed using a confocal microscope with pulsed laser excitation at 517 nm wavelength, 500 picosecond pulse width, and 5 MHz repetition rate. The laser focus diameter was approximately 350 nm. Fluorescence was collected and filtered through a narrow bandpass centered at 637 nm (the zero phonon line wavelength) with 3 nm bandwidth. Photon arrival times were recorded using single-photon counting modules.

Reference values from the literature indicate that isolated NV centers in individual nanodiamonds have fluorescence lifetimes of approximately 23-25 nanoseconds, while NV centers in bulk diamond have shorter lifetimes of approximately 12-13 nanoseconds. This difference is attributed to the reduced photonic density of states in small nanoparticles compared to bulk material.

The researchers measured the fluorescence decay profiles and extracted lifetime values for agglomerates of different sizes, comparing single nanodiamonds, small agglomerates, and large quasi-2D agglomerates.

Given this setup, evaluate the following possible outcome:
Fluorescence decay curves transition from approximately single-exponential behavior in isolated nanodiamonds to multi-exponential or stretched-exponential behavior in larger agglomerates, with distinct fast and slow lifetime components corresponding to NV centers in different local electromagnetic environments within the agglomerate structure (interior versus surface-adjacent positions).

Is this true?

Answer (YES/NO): NO